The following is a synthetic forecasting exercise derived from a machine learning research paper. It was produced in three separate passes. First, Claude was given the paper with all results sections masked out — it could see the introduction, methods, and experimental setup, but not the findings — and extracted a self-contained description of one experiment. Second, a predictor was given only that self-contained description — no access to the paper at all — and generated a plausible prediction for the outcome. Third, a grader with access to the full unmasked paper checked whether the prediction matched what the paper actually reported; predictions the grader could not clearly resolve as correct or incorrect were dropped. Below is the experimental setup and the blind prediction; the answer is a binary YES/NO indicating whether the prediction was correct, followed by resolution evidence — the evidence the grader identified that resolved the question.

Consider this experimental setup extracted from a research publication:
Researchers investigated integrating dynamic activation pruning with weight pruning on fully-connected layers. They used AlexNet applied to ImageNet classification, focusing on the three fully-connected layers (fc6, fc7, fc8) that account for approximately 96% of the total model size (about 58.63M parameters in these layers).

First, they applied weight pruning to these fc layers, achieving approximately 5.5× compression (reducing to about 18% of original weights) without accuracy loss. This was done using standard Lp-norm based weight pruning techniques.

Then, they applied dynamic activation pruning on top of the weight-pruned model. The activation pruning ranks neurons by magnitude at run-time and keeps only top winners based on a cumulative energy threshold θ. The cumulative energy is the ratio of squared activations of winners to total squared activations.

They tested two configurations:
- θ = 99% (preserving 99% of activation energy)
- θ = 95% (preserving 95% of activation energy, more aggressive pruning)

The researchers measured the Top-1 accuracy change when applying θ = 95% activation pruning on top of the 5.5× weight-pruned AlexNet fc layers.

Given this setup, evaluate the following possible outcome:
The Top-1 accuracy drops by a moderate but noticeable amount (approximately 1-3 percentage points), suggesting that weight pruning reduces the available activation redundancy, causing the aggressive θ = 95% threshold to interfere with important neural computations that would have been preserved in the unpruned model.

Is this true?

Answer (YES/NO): NO